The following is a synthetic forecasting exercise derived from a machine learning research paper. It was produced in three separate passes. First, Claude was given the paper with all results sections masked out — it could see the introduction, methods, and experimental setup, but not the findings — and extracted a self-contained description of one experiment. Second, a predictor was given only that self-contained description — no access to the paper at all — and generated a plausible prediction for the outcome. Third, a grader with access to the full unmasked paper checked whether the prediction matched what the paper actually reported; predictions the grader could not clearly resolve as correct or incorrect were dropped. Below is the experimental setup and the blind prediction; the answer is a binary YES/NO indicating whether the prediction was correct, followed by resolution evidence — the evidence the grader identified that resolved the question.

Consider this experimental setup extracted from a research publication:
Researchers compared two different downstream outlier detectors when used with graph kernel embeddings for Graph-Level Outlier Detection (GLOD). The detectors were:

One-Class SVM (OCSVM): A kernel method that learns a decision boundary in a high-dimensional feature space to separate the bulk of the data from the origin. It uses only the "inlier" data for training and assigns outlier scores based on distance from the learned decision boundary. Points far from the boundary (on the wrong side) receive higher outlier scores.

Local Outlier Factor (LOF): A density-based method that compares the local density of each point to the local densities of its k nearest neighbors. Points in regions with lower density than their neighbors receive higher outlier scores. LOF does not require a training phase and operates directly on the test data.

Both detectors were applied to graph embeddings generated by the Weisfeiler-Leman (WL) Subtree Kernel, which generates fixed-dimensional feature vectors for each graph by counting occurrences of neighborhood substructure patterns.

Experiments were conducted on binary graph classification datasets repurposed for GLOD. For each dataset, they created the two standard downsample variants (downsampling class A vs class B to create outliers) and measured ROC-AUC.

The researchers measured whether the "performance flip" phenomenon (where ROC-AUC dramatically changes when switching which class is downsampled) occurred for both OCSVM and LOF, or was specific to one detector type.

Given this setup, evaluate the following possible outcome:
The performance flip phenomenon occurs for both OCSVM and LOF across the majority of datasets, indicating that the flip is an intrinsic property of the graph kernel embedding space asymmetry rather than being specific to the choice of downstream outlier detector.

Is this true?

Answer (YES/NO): YES